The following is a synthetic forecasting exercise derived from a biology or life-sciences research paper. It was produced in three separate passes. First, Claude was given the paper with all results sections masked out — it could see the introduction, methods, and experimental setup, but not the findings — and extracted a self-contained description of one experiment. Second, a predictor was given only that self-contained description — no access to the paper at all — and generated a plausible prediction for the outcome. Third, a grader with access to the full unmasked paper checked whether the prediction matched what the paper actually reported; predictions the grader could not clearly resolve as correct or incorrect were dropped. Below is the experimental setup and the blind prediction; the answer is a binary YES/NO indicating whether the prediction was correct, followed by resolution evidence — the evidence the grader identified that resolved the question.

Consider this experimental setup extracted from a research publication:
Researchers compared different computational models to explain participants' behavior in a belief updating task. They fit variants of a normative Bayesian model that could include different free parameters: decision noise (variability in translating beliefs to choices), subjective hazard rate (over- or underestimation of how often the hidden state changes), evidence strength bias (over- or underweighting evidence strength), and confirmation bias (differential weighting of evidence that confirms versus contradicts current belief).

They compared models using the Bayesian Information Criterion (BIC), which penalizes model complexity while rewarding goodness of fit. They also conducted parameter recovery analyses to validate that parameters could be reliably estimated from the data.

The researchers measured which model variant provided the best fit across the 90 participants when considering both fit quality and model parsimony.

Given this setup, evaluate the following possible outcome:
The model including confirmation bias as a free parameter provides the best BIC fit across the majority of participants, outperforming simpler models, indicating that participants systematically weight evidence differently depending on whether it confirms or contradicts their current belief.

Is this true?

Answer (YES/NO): NO